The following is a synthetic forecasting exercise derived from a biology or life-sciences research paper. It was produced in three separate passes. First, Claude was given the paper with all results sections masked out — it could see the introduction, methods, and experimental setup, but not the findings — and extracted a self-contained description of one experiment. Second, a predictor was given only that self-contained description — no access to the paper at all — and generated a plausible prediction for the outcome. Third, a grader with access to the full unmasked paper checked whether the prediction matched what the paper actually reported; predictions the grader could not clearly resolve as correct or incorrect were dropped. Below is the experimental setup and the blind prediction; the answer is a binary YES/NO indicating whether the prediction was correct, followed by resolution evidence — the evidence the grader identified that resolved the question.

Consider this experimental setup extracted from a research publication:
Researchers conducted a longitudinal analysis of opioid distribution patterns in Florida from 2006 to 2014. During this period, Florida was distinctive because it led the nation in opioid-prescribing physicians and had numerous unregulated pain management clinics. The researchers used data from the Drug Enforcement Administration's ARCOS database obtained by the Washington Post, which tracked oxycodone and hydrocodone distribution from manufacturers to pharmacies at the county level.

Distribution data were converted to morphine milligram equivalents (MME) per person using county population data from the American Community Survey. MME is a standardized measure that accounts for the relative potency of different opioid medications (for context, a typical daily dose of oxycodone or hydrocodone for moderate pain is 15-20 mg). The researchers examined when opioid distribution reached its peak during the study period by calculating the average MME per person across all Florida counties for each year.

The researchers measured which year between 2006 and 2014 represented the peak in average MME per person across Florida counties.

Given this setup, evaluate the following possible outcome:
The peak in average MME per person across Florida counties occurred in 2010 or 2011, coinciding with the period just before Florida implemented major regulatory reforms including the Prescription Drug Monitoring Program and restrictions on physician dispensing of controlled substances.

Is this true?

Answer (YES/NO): YES